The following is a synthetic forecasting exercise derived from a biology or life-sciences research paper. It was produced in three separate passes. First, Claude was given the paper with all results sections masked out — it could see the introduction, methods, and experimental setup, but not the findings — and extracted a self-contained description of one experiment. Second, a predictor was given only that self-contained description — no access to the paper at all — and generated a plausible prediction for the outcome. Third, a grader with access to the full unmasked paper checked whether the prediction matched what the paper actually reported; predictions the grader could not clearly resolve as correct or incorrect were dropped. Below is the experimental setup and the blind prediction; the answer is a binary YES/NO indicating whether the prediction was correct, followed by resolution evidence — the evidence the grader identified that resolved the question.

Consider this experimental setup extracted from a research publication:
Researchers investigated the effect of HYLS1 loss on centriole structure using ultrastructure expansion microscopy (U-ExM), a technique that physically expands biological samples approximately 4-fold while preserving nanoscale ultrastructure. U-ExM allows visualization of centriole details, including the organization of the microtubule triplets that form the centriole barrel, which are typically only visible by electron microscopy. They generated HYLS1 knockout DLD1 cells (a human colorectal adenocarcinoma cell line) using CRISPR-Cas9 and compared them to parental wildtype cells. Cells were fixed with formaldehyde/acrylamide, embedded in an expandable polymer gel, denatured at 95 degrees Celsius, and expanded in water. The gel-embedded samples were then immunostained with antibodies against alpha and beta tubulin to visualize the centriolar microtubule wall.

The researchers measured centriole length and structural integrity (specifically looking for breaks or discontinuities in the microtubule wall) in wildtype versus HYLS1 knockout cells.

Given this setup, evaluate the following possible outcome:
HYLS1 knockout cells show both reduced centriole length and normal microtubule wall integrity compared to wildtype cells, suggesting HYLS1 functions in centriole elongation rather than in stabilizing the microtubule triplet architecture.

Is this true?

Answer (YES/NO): NO